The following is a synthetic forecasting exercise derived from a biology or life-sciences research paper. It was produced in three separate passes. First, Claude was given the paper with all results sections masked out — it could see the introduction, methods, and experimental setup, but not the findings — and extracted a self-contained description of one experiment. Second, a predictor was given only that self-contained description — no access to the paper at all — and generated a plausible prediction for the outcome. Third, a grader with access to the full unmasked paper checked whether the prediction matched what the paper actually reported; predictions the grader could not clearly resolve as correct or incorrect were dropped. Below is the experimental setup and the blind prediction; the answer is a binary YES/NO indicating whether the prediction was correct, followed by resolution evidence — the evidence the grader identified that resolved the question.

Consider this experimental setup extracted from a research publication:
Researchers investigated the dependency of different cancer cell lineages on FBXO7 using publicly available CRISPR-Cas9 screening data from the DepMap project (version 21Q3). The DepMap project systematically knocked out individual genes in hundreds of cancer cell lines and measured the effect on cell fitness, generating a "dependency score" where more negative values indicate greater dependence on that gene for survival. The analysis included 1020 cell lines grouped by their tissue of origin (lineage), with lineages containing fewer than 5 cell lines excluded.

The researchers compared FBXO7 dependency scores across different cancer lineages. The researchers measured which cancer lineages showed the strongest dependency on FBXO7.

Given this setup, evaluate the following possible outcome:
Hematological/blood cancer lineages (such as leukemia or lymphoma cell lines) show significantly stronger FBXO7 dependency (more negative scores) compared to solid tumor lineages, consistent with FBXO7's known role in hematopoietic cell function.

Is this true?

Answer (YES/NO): YES